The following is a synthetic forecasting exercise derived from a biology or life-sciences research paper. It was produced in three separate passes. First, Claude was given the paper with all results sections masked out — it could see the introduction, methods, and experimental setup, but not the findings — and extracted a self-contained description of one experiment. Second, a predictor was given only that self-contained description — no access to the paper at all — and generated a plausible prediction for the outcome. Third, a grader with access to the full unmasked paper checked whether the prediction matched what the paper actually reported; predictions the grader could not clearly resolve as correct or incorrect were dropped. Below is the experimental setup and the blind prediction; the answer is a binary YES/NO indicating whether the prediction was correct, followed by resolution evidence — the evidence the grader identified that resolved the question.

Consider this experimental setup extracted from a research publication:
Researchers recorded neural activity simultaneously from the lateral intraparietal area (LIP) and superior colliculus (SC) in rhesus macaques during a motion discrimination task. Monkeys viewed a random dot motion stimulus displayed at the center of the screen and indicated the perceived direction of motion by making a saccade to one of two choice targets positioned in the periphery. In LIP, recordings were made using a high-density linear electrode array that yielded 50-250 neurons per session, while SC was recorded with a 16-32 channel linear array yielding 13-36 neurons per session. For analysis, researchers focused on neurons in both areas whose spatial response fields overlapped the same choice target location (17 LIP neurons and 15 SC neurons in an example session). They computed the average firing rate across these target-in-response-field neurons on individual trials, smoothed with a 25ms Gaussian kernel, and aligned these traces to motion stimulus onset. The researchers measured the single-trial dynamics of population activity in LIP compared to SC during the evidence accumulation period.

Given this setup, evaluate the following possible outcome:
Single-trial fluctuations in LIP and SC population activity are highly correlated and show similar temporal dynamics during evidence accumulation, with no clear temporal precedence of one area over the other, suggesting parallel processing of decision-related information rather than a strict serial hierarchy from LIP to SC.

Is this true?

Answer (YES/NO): NO